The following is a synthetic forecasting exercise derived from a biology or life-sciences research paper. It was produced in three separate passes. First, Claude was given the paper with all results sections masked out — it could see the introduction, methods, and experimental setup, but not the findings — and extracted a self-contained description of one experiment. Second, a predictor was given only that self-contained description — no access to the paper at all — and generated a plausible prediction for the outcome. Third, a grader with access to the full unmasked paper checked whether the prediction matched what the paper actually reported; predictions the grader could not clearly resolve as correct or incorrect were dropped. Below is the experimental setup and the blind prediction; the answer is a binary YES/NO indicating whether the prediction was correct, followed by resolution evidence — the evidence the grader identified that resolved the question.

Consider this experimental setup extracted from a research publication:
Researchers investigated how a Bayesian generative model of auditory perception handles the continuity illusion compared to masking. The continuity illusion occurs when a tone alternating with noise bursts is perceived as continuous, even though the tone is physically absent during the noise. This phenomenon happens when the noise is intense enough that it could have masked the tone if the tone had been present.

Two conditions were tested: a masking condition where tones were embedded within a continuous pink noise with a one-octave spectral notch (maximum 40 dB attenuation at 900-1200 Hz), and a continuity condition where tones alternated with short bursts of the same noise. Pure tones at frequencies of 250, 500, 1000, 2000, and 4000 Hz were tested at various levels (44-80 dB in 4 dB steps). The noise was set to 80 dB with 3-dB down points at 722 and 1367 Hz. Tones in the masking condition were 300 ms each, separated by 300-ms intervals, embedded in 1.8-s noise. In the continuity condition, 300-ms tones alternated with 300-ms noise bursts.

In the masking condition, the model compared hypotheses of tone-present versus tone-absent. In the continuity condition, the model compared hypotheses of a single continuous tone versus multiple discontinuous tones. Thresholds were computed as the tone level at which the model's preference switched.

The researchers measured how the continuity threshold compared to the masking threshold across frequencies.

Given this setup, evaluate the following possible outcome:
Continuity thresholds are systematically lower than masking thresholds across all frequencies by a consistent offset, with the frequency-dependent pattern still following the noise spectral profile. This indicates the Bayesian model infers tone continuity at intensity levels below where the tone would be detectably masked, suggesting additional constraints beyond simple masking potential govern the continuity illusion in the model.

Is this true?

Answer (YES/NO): NO